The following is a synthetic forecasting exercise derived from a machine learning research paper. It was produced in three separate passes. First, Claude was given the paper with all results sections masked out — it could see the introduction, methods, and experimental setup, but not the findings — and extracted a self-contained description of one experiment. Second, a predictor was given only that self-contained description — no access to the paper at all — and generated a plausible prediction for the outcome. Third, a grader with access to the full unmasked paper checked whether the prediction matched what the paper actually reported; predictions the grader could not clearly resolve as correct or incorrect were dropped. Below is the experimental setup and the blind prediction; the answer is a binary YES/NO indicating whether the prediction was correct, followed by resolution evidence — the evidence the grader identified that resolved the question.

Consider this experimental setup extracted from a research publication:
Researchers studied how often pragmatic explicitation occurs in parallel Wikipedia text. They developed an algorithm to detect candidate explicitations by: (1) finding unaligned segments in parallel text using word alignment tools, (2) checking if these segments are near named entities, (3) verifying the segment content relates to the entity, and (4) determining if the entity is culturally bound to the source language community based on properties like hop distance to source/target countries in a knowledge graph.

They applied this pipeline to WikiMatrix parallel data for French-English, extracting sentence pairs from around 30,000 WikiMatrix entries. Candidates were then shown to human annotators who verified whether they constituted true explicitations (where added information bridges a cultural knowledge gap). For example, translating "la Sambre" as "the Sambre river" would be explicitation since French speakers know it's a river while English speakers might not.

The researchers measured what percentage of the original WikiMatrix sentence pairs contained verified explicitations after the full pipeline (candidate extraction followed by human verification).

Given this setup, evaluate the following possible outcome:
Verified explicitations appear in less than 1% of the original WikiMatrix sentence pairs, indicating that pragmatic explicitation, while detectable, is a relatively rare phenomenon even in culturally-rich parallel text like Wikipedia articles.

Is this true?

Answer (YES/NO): YES